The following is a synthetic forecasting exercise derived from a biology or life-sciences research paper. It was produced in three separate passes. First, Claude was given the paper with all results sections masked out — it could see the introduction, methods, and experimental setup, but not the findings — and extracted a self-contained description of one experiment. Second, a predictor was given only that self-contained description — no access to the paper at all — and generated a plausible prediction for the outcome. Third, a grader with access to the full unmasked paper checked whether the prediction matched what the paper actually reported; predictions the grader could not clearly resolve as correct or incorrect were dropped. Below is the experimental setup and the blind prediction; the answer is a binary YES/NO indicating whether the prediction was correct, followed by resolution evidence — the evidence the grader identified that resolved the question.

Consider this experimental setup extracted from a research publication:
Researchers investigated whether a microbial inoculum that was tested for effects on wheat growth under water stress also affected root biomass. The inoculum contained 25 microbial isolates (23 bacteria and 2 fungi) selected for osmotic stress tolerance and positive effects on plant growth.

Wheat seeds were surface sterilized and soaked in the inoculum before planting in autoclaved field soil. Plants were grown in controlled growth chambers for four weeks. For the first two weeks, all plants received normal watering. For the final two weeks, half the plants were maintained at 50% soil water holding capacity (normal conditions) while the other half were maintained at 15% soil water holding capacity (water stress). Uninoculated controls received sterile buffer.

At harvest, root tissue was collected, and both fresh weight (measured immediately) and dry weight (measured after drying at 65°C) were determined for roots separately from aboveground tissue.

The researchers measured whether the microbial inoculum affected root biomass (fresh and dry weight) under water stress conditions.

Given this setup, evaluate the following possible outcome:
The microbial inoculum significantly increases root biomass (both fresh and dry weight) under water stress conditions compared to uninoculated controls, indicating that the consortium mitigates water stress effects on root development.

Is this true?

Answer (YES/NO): NO